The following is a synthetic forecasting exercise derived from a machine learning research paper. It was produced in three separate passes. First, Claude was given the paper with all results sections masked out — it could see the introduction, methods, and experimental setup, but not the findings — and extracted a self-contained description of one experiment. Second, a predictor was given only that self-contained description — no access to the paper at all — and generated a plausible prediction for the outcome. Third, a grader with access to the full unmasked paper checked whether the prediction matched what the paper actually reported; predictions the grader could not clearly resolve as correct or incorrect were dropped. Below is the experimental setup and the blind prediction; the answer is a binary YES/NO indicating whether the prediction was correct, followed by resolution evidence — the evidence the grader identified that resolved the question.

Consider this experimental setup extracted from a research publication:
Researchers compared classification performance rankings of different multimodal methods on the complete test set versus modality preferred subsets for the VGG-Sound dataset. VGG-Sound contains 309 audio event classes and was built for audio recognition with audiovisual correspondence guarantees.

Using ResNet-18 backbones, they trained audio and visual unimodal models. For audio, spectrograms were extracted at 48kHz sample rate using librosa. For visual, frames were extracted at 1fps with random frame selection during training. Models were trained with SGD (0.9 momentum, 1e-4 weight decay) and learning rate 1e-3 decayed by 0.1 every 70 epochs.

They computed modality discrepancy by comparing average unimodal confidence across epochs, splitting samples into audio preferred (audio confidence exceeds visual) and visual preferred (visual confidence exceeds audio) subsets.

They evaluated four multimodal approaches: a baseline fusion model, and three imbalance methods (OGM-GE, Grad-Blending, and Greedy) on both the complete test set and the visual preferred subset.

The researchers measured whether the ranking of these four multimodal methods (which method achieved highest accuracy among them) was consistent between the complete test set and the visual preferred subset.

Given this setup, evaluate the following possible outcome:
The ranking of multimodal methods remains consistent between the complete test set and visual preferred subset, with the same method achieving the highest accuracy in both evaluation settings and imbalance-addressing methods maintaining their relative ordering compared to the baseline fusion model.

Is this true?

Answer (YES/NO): NO